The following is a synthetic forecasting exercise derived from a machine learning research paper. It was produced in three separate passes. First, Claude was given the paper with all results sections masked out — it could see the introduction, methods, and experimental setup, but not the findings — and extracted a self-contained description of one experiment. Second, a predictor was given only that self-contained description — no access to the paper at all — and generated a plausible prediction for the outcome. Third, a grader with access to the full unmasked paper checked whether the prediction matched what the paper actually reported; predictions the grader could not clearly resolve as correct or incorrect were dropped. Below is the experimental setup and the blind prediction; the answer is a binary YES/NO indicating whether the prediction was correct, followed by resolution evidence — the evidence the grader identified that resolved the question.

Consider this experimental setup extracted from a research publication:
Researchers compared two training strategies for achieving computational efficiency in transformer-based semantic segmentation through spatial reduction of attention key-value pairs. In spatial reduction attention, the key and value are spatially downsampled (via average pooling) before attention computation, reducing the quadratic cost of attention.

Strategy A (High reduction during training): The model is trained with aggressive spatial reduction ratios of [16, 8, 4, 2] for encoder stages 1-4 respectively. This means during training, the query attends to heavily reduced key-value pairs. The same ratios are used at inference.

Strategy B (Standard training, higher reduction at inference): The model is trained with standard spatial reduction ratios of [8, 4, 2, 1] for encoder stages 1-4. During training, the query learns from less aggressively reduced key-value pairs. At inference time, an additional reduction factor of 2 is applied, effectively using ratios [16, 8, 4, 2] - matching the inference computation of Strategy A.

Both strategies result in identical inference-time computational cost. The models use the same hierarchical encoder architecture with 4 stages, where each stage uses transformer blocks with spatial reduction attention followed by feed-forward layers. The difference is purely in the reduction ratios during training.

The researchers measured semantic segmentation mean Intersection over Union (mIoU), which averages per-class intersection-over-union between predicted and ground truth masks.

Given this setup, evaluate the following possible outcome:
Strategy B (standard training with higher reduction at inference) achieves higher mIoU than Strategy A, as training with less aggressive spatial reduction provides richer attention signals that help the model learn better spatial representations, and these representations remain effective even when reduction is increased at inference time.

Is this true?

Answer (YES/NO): YES